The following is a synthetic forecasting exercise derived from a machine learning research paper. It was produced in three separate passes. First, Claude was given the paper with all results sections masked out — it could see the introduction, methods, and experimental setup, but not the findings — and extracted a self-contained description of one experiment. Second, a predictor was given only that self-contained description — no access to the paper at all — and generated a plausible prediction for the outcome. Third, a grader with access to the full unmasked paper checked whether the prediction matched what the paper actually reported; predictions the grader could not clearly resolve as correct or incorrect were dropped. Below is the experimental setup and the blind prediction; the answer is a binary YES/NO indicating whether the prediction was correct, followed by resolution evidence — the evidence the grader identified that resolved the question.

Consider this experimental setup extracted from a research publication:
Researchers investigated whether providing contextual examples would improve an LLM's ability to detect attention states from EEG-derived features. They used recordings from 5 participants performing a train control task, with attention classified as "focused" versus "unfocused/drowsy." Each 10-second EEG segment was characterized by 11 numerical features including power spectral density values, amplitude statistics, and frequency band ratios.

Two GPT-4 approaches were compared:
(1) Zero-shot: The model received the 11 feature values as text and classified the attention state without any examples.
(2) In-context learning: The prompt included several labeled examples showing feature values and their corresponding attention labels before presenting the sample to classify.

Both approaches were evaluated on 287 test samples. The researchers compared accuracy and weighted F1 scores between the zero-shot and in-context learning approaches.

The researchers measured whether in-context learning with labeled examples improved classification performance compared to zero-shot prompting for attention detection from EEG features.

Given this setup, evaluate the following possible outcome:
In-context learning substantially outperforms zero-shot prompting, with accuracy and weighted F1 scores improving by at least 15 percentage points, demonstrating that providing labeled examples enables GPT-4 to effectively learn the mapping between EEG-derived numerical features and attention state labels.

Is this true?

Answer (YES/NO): NO